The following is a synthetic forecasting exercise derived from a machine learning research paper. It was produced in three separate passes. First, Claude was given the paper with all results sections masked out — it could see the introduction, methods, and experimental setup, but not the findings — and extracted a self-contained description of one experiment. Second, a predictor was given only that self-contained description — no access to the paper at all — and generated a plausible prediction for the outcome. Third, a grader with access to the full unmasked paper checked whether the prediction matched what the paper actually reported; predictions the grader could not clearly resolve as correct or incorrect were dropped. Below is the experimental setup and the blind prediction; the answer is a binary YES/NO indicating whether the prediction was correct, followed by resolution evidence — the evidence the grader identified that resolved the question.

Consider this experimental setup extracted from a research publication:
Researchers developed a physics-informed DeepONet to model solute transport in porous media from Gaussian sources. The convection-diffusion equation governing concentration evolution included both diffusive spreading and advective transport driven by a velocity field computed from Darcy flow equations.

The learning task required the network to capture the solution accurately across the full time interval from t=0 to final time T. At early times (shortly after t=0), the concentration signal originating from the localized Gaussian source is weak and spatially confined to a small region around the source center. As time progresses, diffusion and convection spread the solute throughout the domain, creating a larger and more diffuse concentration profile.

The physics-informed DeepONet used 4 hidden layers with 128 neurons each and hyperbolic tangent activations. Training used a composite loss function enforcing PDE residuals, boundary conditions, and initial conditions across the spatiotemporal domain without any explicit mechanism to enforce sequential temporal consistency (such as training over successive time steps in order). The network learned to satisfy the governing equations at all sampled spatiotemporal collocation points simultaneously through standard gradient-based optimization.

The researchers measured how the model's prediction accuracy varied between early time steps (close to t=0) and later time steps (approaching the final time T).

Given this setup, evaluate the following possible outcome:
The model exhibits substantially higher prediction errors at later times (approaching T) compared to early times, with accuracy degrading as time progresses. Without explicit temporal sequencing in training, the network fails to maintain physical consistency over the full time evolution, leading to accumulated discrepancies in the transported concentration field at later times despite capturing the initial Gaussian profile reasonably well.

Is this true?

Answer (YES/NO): NO